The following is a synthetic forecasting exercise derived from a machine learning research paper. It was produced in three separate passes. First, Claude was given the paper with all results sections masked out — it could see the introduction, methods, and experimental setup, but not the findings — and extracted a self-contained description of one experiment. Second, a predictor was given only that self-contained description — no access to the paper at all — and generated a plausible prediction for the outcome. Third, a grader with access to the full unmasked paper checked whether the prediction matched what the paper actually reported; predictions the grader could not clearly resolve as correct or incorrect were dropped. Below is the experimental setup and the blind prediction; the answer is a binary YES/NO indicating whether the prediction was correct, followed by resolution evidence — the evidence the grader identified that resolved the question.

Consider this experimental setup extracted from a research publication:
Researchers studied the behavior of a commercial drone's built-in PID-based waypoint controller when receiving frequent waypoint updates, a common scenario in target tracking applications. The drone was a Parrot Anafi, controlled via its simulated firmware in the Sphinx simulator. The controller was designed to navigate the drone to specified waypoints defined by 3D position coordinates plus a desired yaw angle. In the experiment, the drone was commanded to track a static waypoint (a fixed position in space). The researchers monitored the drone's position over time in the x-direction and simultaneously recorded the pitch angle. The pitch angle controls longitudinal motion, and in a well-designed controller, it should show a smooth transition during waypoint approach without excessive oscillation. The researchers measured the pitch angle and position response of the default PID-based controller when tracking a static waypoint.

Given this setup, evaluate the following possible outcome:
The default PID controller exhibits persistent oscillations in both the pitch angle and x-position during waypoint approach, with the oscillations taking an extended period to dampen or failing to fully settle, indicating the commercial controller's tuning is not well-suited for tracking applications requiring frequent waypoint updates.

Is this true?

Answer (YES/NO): YES